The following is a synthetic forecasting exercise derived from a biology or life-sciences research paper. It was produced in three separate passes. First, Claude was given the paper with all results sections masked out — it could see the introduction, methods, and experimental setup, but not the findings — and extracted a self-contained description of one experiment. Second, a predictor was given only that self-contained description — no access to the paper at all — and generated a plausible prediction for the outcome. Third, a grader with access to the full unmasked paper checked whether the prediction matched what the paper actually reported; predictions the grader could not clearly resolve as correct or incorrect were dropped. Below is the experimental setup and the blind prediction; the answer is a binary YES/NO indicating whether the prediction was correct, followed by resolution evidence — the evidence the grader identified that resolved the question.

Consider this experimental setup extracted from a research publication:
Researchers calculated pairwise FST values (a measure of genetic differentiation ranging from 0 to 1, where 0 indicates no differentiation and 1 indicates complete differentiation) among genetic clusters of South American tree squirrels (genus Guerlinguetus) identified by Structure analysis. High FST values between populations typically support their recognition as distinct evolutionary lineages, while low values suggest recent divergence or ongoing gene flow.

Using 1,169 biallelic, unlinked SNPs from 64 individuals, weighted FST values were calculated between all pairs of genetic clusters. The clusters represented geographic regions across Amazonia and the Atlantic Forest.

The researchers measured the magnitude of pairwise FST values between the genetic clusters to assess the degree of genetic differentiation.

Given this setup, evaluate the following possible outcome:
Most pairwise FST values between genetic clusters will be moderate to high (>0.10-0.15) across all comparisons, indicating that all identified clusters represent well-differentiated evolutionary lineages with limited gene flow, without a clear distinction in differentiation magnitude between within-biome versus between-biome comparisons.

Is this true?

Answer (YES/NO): YES